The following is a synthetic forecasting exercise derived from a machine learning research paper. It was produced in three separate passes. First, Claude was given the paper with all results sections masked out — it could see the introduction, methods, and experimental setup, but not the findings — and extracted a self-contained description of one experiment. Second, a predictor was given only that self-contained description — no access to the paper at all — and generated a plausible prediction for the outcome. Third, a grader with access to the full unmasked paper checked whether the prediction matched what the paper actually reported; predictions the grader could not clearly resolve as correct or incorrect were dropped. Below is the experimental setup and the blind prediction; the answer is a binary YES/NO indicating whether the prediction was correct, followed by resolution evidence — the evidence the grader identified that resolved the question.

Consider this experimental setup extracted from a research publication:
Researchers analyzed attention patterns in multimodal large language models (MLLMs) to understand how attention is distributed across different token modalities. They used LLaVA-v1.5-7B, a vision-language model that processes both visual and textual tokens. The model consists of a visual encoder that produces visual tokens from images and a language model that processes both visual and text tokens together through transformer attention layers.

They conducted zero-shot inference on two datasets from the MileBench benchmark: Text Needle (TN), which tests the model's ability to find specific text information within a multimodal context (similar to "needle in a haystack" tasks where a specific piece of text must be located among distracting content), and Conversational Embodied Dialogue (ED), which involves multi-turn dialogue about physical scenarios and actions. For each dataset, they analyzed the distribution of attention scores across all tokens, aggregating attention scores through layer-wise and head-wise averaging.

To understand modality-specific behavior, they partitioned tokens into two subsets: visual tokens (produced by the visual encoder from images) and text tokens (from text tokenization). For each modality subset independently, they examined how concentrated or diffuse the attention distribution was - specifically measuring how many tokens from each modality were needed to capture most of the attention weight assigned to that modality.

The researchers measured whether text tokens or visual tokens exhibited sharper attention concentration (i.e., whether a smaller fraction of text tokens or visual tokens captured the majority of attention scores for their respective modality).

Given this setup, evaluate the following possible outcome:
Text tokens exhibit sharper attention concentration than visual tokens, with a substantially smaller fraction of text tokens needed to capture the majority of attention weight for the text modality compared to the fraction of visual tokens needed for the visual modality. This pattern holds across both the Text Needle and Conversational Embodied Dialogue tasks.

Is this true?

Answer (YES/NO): YES